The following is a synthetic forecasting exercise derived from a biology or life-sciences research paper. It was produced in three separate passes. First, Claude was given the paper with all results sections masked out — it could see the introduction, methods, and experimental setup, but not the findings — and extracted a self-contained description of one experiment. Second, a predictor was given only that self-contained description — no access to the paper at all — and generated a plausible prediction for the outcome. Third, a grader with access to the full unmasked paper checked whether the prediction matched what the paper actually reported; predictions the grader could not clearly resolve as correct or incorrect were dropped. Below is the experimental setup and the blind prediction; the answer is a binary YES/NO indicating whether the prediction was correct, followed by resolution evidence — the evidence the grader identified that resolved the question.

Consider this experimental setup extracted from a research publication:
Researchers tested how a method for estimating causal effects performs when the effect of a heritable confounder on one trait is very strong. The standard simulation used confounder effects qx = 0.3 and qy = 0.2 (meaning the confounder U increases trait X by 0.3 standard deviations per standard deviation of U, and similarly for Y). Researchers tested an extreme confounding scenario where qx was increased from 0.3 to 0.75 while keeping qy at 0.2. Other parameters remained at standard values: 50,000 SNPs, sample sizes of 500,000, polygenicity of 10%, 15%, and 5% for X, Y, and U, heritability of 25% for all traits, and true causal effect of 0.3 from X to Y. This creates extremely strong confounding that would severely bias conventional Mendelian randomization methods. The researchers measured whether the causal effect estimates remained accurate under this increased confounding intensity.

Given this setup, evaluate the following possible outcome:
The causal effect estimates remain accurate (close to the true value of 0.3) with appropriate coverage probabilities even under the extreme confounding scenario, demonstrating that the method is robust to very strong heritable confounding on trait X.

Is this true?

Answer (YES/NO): NO